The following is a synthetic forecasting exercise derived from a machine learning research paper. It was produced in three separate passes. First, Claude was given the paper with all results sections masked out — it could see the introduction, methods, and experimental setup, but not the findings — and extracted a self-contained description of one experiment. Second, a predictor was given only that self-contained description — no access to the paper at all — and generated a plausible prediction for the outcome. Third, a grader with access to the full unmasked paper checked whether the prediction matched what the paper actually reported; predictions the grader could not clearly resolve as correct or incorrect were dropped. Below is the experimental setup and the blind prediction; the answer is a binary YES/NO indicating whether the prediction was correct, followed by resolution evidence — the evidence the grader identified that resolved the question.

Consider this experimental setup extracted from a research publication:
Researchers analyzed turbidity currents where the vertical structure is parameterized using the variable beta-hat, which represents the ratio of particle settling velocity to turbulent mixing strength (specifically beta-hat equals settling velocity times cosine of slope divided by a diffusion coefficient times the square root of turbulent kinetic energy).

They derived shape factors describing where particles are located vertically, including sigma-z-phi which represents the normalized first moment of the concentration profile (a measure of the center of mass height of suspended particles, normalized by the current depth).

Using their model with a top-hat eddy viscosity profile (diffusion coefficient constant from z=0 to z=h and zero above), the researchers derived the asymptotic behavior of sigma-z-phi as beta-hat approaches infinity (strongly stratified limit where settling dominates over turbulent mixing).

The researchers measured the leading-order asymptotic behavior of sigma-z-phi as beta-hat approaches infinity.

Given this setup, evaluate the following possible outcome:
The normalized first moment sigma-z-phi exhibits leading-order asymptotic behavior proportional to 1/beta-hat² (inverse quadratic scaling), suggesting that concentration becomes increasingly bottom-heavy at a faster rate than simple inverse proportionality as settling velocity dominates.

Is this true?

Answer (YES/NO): NO